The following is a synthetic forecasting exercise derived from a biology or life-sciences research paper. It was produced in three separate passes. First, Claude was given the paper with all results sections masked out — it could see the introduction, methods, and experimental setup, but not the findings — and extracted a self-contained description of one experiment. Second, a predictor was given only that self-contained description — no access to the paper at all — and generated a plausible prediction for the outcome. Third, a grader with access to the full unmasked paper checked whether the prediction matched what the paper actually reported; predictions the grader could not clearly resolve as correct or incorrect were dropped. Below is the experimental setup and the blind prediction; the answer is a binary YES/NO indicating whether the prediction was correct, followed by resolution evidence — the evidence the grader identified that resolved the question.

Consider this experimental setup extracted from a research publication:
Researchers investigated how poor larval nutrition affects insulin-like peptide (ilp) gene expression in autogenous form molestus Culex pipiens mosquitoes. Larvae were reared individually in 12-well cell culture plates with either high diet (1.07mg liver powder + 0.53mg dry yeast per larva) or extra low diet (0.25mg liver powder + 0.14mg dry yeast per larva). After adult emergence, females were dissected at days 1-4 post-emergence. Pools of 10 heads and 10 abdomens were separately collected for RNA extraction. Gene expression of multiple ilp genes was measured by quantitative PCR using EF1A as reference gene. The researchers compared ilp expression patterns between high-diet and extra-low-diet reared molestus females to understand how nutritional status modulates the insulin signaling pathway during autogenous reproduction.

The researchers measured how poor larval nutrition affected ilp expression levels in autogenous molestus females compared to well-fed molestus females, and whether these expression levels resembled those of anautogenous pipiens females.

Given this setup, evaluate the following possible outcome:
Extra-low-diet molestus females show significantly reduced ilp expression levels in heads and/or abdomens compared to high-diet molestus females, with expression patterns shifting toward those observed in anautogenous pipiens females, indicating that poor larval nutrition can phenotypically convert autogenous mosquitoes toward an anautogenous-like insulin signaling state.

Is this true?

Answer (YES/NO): NO